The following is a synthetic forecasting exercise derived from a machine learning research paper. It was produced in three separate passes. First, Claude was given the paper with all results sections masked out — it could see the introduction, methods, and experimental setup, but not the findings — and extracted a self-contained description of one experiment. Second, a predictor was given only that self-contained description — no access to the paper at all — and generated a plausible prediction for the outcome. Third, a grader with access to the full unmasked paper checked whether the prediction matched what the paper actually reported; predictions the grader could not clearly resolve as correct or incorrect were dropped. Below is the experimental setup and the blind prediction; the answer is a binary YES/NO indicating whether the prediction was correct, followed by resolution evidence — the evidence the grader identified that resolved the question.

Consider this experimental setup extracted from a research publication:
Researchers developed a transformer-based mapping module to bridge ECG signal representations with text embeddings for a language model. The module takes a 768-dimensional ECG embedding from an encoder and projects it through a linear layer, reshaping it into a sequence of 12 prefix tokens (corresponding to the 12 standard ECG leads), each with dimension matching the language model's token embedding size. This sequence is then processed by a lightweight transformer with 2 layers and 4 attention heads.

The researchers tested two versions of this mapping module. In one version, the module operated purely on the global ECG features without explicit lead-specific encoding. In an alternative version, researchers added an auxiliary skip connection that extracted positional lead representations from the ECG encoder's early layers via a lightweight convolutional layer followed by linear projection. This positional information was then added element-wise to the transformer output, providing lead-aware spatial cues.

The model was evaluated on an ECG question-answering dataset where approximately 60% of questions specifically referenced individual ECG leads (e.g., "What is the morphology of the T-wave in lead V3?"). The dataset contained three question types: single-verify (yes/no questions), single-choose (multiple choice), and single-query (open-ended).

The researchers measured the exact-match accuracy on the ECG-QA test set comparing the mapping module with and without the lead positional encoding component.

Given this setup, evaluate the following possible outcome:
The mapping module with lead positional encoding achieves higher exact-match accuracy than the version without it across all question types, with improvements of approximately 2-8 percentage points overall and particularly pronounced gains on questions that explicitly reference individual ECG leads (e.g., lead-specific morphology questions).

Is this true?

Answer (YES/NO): NO